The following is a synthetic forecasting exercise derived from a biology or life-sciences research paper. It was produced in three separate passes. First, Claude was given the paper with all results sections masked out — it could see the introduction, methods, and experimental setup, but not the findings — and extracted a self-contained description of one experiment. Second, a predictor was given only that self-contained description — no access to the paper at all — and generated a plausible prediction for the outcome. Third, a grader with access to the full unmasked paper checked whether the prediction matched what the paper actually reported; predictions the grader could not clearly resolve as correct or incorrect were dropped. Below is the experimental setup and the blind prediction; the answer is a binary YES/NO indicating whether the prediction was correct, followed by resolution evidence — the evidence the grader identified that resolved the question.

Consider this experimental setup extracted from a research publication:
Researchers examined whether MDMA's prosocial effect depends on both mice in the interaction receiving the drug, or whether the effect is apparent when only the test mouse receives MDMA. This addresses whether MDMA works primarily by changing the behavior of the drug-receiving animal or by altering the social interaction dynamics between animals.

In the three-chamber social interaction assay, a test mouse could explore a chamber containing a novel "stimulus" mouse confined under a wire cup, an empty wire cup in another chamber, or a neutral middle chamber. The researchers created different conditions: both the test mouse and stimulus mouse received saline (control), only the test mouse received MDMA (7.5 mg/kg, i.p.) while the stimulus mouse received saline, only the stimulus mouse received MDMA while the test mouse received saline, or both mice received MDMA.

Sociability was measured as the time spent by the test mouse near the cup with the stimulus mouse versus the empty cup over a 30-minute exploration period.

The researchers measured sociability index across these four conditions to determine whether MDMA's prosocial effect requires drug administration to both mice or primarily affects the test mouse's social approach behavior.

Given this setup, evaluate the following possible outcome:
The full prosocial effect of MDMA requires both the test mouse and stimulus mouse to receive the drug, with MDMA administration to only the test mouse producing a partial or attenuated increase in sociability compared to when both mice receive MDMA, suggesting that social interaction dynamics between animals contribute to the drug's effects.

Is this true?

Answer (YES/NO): YES